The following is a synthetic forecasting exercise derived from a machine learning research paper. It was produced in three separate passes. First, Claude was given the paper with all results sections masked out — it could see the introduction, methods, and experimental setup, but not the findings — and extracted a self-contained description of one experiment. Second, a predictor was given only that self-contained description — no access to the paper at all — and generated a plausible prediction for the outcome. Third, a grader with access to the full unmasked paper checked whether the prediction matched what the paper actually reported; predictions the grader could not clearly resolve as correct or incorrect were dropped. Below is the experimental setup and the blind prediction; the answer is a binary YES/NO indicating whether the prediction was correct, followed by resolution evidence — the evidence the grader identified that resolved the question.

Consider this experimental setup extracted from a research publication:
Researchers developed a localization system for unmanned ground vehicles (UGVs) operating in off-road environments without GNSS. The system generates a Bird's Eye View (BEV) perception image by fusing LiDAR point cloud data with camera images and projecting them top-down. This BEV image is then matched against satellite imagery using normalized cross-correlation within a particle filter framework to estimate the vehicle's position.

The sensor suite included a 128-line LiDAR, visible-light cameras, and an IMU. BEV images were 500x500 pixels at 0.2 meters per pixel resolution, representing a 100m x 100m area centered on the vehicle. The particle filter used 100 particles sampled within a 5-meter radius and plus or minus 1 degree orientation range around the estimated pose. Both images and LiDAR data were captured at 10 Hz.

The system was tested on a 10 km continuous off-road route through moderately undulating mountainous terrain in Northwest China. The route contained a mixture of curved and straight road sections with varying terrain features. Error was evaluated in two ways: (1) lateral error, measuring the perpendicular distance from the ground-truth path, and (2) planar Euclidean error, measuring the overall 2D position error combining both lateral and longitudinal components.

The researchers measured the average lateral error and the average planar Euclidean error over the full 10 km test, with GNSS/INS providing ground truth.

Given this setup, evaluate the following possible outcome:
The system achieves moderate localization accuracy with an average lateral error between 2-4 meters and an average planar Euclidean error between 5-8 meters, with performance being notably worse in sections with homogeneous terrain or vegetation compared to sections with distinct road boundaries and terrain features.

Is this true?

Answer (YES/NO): NO